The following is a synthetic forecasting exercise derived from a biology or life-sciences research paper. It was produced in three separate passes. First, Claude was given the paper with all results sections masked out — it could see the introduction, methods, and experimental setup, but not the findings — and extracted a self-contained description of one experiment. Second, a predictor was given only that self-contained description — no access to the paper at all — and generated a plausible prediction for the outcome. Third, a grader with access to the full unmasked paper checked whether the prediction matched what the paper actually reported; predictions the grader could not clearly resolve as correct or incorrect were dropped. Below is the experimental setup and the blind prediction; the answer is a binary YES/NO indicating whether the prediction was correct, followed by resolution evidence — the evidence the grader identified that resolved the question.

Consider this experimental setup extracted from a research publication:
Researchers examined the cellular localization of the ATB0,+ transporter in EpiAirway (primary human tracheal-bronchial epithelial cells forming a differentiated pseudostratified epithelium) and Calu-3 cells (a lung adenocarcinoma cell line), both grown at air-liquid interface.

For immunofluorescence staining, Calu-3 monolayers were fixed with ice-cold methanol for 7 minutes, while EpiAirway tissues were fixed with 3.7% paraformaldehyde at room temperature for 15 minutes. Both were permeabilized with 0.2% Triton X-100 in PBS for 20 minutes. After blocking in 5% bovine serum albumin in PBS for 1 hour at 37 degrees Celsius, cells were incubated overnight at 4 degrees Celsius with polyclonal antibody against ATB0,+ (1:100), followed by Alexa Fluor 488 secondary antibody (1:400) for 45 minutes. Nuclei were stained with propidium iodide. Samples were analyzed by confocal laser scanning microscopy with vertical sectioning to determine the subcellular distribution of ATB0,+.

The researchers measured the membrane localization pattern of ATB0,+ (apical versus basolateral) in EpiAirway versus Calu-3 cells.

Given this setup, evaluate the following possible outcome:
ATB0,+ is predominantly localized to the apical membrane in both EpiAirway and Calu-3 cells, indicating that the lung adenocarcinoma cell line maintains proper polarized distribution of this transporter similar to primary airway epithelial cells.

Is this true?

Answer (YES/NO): NO